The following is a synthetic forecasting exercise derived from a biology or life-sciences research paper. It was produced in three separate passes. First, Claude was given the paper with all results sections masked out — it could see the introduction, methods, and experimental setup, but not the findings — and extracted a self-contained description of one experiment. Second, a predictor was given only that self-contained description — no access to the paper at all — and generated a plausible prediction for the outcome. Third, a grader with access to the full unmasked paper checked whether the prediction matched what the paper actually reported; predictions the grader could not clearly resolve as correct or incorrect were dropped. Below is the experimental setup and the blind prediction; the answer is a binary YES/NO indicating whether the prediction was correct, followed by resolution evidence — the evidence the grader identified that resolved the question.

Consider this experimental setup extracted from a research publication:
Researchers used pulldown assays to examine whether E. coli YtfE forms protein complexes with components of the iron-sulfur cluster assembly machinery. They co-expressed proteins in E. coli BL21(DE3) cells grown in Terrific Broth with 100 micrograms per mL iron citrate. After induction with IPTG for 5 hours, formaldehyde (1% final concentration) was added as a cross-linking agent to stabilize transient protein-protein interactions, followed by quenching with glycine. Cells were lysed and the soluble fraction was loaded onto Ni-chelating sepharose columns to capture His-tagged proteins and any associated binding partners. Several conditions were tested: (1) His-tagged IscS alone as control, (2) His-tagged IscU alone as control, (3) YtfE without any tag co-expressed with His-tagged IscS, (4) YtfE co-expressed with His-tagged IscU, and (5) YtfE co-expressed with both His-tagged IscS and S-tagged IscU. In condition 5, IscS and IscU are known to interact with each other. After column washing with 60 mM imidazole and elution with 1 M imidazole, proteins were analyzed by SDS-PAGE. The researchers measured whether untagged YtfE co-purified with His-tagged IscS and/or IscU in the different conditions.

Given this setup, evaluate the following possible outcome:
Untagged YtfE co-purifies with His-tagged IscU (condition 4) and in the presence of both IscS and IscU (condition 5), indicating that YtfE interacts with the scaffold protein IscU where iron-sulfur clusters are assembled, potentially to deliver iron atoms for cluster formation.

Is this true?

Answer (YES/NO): YES